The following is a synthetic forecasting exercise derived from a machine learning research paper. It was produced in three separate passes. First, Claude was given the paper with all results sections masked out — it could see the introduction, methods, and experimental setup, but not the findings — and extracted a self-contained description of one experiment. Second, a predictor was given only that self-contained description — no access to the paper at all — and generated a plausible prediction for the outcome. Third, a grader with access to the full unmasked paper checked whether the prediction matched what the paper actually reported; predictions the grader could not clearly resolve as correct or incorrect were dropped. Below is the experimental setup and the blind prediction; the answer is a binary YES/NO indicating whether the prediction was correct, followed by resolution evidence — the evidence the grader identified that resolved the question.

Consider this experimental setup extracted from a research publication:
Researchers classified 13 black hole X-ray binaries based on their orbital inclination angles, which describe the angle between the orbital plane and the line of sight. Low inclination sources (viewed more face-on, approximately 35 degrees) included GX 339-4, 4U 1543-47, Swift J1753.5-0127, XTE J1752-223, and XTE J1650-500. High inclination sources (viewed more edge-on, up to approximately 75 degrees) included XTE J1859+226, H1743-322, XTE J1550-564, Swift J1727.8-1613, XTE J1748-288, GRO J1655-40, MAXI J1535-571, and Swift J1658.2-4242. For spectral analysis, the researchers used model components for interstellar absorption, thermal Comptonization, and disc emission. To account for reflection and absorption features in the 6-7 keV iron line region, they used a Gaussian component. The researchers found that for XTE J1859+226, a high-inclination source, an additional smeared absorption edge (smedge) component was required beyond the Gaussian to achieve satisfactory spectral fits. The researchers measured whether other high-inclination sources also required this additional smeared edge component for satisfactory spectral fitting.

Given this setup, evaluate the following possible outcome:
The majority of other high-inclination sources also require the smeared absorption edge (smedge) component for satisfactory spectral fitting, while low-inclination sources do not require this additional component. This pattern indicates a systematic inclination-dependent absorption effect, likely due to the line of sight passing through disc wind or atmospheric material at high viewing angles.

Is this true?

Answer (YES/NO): NO